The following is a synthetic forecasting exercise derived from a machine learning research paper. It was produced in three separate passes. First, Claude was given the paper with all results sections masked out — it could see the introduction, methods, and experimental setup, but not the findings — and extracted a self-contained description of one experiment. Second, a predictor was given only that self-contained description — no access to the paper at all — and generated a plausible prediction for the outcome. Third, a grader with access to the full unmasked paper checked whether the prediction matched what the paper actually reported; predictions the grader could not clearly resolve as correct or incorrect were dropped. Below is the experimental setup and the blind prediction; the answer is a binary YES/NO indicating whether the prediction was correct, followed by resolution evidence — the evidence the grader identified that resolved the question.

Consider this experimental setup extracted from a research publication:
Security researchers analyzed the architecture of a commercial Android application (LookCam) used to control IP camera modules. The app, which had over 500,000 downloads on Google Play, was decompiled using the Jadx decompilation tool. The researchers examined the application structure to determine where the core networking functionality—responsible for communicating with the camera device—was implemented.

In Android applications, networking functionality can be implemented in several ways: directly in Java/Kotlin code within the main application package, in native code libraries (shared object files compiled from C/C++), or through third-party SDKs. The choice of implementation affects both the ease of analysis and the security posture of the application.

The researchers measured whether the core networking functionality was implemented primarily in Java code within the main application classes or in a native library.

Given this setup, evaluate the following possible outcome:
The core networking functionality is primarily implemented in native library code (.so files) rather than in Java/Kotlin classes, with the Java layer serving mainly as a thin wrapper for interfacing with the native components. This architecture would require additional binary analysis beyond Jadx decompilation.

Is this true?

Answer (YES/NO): YES